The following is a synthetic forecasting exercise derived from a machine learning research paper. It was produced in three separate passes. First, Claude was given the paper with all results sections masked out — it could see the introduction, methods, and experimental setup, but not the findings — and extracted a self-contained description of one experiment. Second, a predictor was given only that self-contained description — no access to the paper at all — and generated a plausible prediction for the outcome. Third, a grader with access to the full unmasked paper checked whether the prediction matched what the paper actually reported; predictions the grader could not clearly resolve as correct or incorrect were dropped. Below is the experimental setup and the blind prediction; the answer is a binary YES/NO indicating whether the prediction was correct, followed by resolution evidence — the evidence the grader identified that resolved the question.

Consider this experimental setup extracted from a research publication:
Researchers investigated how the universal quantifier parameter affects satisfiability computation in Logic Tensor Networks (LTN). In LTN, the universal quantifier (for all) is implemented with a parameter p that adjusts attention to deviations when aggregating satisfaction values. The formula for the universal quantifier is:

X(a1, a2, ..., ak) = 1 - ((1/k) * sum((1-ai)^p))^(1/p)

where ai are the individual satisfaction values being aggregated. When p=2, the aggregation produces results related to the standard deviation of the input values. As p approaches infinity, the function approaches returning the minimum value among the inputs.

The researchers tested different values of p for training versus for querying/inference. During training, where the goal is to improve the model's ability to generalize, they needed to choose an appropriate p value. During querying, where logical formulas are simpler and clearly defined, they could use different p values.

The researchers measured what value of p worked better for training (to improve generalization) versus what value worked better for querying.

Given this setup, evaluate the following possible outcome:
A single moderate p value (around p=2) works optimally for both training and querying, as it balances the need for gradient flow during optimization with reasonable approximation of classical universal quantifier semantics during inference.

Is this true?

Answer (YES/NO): NO